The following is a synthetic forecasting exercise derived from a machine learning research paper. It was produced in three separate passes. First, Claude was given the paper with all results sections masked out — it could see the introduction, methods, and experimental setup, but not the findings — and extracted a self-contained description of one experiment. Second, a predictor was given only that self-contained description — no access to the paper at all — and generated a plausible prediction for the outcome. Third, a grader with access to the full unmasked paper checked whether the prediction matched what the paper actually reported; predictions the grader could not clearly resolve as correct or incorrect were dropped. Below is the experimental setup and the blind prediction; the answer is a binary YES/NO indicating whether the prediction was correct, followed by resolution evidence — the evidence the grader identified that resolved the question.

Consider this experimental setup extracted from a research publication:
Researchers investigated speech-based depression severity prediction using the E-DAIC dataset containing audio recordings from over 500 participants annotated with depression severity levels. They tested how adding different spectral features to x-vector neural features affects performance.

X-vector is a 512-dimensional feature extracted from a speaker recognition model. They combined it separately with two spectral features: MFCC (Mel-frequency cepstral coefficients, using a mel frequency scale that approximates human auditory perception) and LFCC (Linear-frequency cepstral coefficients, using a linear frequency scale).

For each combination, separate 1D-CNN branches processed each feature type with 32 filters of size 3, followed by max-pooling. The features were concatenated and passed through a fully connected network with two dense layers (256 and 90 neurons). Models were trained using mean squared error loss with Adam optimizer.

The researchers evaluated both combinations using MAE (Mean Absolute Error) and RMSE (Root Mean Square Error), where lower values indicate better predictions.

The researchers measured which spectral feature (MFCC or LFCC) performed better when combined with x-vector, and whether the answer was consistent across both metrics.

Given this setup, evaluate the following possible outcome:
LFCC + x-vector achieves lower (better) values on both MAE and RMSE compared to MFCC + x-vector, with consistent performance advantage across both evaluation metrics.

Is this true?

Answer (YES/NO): NO